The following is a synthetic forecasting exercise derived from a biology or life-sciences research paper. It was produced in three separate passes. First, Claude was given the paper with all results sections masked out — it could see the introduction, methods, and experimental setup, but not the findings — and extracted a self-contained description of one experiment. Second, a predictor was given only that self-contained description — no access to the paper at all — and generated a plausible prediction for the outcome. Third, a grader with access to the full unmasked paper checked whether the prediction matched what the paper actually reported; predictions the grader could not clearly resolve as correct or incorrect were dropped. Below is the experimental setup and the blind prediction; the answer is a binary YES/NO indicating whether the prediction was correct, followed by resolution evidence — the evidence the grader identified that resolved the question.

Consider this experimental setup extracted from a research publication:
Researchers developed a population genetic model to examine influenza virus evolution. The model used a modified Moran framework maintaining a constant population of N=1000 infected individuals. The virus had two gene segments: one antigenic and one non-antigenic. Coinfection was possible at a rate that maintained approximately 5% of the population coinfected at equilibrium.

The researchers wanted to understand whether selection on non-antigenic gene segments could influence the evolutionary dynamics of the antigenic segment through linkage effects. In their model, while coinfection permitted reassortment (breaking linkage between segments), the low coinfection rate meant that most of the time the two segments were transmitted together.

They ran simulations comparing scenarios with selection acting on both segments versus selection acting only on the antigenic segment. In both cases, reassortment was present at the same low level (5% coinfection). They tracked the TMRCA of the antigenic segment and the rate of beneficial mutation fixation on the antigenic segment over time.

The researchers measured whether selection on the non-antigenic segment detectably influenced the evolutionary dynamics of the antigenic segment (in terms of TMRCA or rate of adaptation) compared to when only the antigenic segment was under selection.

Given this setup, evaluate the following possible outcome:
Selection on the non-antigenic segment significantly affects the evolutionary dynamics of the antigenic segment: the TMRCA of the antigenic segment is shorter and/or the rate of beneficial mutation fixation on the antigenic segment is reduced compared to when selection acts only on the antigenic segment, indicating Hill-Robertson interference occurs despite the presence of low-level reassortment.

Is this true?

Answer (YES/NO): NO